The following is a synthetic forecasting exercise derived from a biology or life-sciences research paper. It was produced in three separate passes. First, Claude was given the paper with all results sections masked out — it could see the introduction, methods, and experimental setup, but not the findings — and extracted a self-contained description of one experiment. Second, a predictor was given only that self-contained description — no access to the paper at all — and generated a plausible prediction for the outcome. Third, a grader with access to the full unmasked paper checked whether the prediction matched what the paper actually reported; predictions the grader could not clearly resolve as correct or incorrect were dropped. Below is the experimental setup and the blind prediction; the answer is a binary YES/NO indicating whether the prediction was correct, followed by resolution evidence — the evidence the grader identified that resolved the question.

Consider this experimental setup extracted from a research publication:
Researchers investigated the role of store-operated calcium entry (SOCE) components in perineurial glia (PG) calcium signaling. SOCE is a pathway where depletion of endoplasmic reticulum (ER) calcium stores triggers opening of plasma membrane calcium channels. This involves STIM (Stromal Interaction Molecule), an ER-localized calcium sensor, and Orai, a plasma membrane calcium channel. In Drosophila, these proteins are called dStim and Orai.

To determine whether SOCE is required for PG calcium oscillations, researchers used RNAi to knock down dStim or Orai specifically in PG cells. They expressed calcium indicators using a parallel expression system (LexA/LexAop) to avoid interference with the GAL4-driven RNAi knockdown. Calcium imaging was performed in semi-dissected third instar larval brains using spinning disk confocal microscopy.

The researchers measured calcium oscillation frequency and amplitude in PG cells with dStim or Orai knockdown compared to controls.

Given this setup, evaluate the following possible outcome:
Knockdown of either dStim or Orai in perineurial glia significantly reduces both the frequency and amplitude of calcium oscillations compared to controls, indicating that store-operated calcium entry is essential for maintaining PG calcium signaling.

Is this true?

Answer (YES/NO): YES